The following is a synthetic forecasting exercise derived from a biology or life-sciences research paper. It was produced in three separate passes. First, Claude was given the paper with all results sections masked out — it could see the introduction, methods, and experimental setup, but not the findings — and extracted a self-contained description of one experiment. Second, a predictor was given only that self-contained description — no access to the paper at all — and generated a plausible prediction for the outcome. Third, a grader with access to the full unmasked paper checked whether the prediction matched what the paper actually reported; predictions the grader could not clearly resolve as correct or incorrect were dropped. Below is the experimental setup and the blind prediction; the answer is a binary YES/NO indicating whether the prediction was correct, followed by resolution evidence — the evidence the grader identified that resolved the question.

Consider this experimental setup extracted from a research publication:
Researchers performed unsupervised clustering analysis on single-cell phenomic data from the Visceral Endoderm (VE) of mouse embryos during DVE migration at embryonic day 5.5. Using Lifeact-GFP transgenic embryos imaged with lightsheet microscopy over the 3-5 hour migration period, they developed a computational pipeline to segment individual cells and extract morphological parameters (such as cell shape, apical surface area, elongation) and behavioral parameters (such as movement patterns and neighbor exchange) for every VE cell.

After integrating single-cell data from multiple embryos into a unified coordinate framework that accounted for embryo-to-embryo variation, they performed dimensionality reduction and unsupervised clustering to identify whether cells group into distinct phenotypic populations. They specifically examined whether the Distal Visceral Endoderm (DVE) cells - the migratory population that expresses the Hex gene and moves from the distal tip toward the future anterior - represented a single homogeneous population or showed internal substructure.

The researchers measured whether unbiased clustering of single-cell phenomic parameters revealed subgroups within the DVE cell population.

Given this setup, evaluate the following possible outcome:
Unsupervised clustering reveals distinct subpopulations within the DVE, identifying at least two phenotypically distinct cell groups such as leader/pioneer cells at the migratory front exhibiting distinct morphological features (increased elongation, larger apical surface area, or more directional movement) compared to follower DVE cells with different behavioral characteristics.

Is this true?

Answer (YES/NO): YES